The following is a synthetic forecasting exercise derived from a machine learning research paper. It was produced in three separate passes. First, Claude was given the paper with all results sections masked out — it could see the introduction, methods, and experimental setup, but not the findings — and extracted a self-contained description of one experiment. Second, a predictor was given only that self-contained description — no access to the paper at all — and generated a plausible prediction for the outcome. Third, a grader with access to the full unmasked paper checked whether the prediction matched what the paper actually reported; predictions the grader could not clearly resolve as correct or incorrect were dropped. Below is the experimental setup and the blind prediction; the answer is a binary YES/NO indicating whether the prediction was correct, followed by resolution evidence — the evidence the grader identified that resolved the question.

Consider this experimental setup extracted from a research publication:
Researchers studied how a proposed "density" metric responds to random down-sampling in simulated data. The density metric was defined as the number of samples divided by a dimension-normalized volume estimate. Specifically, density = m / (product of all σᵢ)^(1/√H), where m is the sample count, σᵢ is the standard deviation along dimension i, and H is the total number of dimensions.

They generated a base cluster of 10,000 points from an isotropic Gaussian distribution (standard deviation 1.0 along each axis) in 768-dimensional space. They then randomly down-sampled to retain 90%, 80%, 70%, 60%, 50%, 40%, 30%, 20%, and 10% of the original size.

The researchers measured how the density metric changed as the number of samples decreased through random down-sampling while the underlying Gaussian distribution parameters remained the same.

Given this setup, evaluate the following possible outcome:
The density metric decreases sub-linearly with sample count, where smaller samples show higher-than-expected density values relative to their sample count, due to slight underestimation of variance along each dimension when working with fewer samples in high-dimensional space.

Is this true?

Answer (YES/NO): NO